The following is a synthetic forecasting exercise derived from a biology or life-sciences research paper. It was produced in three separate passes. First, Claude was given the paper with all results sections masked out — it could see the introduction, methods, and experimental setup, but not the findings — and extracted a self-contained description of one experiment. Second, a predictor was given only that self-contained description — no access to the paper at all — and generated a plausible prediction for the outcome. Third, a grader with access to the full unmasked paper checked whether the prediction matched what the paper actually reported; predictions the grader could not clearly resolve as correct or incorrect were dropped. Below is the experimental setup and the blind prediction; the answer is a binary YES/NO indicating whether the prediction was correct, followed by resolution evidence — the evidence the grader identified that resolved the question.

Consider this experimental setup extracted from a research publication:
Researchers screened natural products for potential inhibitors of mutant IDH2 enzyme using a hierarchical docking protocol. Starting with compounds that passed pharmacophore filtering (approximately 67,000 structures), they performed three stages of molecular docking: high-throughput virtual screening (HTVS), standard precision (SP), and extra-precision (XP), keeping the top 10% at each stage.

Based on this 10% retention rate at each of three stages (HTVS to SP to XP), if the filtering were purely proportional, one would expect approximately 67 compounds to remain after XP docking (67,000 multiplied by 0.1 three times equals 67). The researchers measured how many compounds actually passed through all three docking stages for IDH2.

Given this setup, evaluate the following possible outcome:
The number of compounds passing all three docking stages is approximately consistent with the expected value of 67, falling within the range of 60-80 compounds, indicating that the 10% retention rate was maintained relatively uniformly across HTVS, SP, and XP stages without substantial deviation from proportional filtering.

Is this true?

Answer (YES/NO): NO